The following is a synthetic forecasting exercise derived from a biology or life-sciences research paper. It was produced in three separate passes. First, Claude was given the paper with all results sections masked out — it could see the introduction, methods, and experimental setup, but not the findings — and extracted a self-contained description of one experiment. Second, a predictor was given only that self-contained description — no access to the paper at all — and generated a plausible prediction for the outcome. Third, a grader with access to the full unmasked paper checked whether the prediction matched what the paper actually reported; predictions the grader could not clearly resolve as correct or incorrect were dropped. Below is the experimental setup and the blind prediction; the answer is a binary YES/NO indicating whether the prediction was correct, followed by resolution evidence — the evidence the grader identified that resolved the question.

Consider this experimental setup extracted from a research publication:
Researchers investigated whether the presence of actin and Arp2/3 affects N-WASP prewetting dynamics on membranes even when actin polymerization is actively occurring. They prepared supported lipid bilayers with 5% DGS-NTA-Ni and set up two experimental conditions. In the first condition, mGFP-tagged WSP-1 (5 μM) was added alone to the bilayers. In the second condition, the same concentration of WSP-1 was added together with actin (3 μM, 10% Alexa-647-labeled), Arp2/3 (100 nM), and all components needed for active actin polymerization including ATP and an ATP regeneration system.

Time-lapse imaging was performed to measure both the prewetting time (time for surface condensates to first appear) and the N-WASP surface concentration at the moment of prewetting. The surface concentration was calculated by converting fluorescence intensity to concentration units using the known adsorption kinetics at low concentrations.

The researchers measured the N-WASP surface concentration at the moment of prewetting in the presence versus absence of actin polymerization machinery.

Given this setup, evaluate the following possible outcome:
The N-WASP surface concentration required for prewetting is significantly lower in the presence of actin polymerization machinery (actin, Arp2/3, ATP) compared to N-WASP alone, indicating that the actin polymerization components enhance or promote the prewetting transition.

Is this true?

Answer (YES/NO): NO